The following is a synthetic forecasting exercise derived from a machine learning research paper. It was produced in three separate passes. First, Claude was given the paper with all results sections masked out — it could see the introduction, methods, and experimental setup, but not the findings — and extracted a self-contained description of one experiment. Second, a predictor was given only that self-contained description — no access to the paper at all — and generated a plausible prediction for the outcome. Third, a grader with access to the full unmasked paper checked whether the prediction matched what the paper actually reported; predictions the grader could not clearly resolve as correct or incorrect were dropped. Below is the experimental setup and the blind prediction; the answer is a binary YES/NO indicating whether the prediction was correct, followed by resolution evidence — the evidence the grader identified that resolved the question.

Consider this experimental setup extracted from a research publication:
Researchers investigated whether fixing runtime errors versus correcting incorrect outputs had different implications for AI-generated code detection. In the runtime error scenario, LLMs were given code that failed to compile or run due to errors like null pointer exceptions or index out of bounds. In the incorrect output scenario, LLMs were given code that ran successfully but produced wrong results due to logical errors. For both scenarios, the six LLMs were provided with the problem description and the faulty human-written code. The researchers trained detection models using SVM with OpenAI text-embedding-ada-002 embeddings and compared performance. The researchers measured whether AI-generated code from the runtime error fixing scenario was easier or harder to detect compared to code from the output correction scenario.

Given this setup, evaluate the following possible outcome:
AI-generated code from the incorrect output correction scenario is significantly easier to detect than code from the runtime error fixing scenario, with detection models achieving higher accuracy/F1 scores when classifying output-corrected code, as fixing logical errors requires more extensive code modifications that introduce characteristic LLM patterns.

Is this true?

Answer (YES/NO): NO